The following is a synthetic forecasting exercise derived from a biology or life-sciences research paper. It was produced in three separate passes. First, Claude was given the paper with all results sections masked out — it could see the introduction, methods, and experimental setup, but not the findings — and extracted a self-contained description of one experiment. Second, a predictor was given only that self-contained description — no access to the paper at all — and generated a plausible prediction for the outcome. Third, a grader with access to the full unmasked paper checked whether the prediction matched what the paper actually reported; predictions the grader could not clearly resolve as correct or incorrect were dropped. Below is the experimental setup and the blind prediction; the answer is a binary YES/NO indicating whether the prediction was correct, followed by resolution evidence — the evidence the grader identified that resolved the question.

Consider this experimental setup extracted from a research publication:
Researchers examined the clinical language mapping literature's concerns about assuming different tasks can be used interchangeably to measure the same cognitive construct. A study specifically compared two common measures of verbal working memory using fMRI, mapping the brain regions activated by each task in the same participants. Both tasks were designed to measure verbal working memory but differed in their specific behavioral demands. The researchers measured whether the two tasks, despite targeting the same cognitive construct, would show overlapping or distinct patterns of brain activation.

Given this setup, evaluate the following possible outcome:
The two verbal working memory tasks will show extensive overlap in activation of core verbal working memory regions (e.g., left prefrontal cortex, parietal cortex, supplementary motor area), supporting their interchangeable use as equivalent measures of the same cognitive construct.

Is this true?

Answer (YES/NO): NO